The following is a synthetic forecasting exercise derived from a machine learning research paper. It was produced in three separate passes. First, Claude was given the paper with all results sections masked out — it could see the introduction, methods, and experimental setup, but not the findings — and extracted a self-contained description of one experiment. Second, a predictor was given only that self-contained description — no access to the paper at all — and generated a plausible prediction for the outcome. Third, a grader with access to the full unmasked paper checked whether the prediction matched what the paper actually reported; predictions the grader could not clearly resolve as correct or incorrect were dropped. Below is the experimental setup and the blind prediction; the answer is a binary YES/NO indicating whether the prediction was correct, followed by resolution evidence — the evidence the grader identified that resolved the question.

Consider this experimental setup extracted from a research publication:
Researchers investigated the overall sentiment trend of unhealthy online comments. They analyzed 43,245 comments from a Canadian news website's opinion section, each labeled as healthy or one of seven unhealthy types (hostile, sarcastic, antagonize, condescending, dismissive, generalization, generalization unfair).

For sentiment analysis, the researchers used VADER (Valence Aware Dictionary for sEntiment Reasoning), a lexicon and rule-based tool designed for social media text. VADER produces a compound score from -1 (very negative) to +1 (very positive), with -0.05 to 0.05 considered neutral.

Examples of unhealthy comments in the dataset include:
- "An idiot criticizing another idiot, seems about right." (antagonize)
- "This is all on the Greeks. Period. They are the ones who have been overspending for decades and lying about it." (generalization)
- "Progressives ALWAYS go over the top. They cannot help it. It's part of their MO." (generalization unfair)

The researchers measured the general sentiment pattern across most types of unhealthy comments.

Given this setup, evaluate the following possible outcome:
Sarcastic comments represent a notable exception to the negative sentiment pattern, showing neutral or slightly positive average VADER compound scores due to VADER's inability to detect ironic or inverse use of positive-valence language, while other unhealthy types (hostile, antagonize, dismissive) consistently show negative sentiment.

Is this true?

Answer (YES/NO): YES